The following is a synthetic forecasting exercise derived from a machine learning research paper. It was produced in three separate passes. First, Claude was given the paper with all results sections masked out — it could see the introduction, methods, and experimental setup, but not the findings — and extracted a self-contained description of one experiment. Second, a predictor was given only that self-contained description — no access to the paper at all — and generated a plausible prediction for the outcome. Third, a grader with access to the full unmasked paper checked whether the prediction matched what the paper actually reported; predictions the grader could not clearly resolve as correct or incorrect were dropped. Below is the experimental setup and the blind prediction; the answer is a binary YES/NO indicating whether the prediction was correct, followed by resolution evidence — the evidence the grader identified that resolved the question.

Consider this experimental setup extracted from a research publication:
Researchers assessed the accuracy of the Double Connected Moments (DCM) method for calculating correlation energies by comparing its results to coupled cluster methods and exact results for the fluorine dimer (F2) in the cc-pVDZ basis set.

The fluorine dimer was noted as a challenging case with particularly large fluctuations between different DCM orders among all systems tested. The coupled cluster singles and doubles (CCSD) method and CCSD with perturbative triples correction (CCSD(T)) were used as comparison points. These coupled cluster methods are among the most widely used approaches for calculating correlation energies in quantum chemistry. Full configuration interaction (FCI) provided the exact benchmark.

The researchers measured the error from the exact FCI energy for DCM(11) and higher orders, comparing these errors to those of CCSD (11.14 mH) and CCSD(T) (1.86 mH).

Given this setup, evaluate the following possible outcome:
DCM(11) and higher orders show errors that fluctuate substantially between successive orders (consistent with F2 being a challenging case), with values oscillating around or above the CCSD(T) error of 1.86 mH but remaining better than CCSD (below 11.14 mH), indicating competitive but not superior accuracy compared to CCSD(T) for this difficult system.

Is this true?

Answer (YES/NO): YES